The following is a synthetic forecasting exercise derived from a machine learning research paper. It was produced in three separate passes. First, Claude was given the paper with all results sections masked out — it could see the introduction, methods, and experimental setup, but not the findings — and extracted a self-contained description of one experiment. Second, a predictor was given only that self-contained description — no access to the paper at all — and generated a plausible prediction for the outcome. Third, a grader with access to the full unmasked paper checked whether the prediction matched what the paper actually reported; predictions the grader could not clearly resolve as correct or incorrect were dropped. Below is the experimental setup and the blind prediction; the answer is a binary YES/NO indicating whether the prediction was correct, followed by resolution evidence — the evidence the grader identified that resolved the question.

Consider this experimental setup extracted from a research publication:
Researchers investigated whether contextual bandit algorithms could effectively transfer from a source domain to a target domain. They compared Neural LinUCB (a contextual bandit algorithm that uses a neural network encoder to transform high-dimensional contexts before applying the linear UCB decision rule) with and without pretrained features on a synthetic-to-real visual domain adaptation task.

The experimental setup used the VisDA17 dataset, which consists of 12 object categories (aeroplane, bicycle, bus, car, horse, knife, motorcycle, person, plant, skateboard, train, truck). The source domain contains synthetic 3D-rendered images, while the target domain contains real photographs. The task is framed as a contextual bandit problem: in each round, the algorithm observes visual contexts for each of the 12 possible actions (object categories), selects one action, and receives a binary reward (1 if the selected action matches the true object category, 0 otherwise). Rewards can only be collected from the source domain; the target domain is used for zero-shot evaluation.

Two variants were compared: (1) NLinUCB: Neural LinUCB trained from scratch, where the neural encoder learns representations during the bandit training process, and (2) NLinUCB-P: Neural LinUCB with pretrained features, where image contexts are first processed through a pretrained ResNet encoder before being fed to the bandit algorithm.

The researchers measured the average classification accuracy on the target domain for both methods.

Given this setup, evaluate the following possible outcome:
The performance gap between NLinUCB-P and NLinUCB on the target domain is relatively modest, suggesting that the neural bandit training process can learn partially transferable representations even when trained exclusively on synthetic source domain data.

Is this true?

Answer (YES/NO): NO